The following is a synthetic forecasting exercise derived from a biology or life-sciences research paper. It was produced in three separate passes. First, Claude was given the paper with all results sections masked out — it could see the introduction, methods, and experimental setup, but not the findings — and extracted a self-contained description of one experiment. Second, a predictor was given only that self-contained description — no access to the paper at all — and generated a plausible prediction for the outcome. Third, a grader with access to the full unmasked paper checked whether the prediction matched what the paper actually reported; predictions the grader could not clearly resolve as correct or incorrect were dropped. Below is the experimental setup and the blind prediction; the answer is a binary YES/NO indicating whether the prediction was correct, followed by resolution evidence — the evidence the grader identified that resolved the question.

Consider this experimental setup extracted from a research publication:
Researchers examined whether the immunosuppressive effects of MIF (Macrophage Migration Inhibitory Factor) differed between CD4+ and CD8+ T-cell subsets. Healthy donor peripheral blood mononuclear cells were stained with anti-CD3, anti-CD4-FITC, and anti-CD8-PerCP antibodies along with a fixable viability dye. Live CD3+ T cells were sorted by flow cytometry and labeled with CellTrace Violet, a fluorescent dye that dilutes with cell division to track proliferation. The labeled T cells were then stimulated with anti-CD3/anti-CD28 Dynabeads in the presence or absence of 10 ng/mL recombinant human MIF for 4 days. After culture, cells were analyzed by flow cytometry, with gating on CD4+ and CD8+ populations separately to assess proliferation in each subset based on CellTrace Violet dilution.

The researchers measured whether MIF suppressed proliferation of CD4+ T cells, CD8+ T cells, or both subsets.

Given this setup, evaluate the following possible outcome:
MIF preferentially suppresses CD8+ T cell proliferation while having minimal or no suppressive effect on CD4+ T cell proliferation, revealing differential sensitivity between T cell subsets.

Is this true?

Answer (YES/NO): NO